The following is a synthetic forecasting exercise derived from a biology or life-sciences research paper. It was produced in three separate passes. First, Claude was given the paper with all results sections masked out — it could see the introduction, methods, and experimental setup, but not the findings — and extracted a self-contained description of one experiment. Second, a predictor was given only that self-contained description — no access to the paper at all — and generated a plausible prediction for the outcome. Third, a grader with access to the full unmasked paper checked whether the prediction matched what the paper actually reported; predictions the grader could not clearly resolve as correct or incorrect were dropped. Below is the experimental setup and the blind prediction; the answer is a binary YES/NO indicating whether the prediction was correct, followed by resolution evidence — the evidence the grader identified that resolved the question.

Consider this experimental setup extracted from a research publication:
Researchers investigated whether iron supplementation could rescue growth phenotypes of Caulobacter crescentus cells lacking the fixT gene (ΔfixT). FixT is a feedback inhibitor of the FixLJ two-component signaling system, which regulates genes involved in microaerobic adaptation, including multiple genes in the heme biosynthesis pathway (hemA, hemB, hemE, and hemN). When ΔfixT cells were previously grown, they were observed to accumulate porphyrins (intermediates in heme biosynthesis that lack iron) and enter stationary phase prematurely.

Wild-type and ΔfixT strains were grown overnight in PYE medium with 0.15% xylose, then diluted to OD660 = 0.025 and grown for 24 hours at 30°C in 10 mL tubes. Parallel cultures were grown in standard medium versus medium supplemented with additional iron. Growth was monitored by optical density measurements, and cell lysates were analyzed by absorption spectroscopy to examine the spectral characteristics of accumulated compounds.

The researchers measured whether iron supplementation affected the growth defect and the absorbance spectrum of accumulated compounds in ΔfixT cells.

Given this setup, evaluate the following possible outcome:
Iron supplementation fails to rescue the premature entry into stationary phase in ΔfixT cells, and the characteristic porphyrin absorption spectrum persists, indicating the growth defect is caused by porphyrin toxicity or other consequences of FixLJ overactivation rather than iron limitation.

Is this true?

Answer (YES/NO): NO